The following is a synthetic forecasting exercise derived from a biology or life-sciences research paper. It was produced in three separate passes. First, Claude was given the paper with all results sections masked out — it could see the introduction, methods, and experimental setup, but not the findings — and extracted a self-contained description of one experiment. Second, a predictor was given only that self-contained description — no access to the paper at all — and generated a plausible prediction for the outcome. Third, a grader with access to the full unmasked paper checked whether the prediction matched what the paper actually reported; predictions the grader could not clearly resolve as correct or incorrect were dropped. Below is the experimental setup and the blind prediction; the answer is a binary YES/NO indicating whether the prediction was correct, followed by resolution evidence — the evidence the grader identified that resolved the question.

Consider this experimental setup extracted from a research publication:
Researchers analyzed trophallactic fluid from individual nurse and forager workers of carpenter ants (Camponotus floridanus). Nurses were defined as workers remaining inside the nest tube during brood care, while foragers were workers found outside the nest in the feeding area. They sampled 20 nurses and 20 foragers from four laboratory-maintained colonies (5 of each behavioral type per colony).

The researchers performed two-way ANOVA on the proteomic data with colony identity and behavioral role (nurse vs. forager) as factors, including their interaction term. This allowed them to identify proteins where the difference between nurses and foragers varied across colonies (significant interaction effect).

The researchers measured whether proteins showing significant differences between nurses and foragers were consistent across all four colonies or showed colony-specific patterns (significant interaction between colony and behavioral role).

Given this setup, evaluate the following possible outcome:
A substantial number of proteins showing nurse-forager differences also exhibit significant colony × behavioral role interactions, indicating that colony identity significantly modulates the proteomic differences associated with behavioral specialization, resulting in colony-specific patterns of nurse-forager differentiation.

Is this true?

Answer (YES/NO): YES